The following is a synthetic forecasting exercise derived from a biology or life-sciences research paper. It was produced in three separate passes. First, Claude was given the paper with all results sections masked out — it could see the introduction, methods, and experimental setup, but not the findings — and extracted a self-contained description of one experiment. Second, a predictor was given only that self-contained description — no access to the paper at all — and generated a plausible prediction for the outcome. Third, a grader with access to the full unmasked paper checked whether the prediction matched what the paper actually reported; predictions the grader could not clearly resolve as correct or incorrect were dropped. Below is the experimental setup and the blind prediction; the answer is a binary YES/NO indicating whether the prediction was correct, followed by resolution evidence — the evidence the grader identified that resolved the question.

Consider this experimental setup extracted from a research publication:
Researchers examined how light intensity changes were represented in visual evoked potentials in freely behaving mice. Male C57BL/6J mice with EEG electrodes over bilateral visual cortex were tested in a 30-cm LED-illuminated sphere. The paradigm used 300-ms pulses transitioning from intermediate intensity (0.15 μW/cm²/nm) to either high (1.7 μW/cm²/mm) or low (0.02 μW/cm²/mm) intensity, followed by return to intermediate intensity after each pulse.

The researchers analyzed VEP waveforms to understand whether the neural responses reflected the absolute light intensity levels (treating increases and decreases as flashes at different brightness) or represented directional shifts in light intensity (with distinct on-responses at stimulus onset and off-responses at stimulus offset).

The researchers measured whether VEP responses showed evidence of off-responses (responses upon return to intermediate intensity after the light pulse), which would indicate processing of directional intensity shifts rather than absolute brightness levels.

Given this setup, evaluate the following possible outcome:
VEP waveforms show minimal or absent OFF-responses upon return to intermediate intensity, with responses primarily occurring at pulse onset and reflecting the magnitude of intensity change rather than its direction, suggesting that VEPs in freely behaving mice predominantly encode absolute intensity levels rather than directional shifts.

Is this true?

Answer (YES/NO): NO